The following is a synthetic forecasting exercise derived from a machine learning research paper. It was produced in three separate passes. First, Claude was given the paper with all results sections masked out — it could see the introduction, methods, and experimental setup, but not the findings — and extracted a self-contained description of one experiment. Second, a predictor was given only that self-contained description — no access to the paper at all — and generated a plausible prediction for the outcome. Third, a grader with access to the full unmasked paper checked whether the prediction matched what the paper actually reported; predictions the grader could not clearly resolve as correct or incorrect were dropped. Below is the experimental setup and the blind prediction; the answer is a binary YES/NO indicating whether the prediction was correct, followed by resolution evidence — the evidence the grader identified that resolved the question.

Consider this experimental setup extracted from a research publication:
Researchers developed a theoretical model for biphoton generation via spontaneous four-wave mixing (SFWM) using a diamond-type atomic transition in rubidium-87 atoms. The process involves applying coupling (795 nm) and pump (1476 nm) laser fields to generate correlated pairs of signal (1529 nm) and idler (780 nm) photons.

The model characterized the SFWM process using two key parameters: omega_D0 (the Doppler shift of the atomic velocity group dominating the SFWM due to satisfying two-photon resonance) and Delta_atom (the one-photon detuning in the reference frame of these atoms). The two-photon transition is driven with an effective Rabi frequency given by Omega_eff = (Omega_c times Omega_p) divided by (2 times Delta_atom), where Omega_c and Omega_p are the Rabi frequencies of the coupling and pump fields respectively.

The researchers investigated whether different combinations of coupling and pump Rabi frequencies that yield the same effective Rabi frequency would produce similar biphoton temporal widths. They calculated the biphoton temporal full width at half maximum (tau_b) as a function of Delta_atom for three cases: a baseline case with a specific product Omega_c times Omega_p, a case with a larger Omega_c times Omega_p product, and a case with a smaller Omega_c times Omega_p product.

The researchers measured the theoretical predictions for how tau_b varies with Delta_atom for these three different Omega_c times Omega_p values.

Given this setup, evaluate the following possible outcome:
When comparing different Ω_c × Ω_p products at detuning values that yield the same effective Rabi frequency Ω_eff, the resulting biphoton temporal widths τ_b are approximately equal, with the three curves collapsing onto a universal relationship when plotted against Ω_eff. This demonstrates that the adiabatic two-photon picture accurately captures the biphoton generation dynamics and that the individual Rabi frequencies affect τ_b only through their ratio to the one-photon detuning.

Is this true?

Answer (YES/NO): YES